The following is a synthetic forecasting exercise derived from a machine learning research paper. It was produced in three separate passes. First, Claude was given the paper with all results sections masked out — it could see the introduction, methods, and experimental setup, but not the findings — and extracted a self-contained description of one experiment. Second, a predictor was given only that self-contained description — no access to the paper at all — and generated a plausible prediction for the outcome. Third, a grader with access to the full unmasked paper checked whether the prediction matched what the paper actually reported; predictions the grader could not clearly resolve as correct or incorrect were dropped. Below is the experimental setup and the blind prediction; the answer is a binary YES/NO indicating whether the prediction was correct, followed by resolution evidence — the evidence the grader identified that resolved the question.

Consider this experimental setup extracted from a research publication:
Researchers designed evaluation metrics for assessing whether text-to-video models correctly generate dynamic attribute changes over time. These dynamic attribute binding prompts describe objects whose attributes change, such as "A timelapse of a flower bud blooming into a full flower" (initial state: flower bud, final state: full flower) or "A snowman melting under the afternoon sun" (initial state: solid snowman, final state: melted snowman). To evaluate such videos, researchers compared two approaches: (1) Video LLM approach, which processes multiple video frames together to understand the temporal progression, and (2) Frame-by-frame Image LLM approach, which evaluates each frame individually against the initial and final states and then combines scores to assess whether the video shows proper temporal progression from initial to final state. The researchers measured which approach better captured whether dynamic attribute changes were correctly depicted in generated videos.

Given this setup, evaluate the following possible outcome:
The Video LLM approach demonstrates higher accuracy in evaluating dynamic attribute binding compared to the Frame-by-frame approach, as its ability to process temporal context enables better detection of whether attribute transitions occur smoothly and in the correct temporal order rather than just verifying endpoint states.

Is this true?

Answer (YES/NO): NO